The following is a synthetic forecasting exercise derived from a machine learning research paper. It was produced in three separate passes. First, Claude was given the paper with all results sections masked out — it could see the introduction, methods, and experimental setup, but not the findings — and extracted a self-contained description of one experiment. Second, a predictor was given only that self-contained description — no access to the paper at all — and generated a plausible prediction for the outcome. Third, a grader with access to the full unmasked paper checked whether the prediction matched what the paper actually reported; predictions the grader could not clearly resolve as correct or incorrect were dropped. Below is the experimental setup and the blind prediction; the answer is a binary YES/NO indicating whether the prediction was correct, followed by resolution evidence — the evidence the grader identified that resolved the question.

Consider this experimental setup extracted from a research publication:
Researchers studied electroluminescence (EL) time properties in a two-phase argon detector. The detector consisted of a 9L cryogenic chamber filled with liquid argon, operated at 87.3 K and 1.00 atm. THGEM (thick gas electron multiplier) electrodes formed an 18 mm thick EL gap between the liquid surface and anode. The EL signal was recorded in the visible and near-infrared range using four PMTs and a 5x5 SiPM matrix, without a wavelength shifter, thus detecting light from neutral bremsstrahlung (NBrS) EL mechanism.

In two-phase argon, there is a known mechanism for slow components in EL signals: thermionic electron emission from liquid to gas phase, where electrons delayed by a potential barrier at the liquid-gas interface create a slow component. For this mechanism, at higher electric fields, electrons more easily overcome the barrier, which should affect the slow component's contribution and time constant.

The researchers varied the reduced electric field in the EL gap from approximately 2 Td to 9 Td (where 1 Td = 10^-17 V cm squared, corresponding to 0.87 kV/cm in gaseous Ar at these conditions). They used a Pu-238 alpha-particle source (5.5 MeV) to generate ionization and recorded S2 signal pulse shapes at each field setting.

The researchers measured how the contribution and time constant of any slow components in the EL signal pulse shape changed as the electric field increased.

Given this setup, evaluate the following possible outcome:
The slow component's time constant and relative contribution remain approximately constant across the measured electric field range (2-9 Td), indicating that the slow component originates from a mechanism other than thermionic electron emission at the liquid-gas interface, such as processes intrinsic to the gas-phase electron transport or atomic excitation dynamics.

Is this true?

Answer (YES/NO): NO